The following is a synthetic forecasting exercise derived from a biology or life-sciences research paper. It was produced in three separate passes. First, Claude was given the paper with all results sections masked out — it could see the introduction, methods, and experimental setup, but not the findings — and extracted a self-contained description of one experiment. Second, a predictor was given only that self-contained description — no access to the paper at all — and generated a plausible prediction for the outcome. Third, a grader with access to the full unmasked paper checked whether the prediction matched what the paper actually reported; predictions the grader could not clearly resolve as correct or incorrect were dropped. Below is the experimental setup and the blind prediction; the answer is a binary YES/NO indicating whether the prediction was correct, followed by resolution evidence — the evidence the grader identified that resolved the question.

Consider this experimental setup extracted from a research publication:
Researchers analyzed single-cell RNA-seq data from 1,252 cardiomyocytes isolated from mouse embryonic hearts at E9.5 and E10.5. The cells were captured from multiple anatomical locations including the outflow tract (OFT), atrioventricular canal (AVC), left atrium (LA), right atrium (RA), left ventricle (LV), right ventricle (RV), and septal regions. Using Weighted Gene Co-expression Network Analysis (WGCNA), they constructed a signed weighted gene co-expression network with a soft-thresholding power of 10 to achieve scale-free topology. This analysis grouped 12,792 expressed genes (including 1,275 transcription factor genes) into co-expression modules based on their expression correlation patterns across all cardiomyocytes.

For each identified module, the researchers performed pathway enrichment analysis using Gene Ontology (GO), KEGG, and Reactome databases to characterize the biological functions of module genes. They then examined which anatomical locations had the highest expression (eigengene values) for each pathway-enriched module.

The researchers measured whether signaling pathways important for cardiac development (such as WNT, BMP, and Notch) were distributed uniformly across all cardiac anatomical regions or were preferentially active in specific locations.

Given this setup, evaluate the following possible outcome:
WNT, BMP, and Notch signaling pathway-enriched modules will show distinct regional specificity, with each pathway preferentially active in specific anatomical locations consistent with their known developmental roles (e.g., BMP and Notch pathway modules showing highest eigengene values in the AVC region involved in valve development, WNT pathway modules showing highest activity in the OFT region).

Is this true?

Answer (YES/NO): NO